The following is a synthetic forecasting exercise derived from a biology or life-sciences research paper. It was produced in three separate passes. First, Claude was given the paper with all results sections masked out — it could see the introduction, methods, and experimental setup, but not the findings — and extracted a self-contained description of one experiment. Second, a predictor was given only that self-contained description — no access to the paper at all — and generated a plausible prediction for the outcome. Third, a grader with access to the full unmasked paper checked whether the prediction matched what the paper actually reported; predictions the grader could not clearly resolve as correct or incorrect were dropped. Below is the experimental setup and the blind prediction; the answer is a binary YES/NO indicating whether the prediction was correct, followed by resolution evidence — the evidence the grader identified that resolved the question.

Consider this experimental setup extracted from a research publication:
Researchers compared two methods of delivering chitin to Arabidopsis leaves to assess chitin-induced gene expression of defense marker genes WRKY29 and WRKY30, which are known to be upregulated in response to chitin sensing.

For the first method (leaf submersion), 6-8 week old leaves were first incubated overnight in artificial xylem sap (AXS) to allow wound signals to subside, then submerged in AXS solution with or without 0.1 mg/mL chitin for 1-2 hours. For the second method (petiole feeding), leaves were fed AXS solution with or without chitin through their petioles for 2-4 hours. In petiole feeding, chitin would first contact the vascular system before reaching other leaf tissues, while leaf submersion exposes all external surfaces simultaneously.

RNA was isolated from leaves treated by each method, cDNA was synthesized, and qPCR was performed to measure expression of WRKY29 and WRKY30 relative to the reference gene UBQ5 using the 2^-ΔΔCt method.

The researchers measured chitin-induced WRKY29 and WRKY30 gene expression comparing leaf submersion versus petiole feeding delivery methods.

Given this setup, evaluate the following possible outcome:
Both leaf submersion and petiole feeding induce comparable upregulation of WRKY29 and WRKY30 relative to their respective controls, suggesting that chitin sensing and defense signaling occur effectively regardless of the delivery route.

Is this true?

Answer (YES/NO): NO